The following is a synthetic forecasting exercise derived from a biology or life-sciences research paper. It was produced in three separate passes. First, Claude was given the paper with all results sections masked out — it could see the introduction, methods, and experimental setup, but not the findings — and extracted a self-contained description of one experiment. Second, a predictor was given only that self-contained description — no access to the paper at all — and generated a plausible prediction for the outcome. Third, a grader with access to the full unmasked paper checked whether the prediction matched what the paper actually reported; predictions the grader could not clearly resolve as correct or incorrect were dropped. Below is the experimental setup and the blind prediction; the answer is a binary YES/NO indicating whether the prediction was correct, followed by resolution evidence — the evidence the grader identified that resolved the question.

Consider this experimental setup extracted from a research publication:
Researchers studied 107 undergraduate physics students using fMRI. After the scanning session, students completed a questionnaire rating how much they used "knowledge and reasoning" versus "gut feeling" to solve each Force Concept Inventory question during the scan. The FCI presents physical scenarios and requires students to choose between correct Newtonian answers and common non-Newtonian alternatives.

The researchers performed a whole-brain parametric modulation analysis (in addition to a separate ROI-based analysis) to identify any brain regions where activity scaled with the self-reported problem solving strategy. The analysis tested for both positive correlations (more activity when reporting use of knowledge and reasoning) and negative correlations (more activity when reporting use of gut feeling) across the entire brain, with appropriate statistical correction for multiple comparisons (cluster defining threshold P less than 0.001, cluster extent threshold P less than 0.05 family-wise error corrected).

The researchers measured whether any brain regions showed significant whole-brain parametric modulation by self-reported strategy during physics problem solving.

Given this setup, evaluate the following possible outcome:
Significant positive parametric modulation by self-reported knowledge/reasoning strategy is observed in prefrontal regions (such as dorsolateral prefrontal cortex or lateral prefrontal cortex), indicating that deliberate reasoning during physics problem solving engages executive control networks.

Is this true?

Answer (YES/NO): NO